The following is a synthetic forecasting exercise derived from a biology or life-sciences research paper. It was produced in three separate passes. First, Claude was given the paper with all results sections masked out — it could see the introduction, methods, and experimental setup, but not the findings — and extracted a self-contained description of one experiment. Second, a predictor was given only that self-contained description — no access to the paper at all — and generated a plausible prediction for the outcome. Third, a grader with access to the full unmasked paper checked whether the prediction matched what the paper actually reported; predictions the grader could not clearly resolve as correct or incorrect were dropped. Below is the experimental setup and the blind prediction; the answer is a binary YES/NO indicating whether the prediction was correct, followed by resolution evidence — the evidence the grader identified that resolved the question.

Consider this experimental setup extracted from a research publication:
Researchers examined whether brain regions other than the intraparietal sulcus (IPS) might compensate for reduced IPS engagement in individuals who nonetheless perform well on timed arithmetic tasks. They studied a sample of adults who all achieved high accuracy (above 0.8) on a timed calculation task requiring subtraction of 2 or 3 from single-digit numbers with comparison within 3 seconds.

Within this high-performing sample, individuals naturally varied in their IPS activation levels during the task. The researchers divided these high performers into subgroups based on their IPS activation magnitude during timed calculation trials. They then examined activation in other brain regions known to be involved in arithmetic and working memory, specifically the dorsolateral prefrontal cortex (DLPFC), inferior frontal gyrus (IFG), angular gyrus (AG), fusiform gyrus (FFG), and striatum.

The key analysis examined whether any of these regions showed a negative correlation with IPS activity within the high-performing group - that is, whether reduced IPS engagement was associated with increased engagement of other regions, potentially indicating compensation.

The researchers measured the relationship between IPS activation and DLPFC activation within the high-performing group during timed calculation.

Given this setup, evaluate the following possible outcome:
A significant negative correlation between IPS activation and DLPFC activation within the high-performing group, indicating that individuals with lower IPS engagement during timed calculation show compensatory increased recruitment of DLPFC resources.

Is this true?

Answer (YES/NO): NO